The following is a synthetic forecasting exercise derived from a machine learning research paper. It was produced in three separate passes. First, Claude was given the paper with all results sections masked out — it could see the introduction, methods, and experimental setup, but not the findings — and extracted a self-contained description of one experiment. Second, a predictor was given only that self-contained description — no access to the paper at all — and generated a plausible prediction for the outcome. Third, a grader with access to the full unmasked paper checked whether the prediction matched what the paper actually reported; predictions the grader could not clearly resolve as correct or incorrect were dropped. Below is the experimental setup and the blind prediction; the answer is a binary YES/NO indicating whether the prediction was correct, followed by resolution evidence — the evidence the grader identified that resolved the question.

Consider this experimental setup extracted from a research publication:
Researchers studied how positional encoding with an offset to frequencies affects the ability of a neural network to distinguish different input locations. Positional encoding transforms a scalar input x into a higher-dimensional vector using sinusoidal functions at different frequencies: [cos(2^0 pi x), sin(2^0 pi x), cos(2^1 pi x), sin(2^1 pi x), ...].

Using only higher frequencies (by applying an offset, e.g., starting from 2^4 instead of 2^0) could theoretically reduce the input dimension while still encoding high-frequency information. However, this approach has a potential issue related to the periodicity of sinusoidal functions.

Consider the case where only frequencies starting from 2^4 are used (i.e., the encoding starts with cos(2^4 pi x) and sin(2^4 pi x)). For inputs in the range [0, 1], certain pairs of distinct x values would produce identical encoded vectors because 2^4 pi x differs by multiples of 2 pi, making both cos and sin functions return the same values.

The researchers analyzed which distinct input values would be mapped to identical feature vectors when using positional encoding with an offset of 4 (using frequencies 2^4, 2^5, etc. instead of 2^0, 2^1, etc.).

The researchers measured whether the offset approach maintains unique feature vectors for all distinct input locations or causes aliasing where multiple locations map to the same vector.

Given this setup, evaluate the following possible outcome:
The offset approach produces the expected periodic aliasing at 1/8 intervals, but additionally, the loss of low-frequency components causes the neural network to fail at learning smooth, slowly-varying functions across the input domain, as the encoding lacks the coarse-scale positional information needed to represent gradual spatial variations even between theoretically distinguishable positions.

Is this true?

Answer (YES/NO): NO